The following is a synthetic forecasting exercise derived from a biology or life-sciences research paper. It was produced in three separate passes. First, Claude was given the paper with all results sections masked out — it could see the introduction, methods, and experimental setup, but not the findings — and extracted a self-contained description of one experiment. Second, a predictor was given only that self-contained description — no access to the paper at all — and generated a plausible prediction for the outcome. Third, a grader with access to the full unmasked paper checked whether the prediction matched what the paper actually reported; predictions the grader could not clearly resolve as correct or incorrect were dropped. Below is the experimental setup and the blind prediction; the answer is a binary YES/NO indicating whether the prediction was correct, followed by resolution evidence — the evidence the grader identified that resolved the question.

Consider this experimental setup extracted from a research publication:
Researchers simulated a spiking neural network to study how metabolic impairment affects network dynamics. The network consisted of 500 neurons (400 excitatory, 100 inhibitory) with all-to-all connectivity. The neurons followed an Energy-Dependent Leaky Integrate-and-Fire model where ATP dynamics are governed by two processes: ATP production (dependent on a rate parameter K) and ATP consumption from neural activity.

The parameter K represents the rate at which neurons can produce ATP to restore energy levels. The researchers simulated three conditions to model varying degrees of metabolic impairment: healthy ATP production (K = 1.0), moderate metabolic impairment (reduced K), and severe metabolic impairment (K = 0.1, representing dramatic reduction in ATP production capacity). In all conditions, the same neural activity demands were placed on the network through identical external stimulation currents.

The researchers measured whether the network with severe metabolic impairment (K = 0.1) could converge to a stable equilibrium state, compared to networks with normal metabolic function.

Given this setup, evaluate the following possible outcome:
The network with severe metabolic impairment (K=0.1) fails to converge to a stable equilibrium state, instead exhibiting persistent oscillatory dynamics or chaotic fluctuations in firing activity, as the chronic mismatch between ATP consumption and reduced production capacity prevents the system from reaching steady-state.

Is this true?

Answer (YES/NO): YES